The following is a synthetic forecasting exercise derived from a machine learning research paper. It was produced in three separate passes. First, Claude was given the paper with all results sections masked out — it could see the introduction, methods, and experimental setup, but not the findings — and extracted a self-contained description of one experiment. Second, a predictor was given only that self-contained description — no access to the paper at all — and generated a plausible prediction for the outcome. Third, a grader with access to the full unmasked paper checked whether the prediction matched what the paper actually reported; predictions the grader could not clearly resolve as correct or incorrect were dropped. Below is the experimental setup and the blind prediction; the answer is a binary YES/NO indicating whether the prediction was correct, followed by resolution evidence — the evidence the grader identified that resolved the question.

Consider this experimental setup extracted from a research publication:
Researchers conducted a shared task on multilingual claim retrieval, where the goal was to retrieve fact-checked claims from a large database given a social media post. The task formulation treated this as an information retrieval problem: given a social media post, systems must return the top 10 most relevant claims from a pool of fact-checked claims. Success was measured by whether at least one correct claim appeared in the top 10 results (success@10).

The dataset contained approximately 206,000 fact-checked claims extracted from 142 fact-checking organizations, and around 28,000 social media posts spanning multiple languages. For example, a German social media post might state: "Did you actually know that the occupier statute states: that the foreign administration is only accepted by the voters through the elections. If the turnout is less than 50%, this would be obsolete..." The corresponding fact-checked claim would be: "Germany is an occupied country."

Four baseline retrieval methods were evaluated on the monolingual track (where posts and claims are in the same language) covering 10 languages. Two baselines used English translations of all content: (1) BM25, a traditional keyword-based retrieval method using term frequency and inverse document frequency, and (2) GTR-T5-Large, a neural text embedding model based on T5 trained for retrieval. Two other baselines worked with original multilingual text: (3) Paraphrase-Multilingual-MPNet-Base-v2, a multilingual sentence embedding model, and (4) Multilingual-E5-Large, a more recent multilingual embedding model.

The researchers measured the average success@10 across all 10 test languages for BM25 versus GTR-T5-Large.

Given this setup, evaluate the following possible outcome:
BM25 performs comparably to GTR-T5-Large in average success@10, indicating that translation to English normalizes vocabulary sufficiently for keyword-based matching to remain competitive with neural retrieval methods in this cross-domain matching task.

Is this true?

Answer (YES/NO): NO